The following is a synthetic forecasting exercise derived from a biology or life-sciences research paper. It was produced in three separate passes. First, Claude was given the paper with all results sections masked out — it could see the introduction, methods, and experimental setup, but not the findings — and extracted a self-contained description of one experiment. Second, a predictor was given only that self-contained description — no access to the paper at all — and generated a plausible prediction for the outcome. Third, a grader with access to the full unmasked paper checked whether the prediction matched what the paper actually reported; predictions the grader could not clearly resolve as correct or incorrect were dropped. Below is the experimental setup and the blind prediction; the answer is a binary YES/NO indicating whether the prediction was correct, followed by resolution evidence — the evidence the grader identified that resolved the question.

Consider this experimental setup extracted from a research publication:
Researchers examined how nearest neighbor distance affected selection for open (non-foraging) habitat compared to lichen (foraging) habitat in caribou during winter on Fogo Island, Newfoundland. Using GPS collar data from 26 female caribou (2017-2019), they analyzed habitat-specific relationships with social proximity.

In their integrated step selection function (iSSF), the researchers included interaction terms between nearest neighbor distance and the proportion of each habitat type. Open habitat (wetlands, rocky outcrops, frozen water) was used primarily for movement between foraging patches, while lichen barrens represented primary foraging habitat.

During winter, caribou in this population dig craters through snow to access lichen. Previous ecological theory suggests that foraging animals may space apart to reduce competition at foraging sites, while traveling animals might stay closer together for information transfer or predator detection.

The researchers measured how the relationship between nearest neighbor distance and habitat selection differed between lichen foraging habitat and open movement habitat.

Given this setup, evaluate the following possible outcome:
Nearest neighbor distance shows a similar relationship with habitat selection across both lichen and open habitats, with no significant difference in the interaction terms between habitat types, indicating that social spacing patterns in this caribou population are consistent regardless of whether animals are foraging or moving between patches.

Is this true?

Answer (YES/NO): NO